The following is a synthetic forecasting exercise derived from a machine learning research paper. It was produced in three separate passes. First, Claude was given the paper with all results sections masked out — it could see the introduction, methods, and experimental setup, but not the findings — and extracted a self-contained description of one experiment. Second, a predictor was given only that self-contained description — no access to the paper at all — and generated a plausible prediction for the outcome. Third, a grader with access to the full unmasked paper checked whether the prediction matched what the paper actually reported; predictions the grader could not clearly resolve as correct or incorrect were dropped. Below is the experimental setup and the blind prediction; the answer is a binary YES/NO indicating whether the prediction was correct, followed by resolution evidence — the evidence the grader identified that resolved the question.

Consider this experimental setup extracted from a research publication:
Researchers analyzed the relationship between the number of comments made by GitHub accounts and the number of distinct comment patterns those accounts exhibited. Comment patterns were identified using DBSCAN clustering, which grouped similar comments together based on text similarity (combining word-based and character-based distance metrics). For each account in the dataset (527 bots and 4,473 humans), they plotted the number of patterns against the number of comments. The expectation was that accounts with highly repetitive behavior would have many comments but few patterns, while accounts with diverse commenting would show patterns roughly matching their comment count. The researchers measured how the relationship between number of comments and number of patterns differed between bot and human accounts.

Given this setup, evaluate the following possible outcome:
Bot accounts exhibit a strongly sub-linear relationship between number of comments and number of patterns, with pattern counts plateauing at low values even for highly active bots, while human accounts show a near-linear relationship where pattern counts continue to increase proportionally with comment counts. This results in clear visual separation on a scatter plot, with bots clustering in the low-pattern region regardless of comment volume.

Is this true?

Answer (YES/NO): YES